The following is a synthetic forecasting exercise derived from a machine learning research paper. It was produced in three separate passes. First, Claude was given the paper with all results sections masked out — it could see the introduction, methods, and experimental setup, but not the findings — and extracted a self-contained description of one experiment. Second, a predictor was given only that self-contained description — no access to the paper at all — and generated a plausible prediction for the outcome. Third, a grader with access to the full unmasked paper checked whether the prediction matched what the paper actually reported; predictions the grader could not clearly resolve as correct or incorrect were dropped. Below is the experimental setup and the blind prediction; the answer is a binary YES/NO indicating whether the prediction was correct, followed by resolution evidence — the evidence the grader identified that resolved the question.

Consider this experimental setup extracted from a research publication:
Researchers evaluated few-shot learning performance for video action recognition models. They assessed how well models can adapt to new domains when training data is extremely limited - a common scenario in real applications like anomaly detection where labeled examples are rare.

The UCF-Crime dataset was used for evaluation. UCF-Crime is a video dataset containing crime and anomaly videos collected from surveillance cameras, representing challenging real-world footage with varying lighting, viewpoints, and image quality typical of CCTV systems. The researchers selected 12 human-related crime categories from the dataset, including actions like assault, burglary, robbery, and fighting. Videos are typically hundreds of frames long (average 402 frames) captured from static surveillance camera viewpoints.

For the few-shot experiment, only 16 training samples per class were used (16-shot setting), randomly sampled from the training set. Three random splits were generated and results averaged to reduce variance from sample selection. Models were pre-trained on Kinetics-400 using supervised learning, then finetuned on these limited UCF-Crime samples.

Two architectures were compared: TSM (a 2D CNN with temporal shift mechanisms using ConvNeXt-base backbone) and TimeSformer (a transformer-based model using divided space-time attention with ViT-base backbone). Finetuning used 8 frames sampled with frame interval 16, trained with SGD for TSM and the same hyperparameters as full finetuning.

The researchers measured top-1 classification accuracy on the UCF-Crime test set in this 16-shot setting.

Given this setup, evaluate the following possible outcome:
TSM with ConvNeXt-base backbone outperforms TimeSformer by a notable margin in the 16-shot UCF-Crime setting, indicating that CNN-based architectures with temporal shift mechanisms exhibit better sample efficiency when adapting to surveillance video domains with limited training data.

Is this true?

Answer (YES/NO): YES